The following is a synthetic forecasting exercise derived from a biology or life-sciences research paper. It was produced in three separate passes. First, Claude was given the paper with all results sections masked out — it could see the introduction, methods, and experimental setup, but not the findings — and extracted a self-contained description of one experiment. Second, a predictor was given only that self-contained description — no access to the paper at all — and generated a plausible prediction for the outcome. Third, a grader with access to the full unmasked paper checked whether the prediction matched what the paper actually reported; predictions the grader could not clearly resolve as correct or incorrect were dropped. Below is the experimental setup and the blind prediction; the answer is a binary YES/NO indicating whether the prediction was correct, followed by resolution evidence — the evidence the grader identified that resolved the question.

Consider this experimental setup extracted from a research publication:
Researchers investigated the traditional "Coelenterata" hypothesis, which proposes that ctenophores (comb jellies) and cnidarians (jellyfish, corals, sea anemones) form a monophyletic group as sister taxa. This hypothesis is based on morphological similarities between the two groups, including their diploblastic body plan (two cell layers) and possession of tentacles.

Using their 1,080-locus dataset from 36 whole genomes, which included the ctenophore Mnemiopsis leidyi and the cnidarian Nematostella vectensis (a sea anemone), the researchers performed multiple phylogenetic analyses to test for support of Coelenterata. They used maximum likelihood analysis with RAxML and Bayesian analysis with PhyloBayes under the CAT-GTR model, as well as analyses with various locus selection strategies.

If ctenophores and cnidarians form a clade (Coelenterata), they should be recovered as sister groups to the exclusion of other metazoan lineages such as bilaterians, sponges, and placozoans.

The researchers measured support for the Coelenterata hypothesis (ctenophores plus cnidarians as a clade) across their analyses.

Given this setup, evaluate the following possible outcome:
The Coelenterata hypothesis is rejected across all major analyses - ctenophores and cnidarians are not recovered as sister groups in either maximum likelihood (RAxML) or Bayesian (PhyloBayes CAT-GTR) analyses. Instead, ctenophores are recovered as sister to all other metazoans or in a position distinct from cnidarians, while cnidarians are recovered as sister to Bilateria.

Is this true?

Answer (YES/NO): NO